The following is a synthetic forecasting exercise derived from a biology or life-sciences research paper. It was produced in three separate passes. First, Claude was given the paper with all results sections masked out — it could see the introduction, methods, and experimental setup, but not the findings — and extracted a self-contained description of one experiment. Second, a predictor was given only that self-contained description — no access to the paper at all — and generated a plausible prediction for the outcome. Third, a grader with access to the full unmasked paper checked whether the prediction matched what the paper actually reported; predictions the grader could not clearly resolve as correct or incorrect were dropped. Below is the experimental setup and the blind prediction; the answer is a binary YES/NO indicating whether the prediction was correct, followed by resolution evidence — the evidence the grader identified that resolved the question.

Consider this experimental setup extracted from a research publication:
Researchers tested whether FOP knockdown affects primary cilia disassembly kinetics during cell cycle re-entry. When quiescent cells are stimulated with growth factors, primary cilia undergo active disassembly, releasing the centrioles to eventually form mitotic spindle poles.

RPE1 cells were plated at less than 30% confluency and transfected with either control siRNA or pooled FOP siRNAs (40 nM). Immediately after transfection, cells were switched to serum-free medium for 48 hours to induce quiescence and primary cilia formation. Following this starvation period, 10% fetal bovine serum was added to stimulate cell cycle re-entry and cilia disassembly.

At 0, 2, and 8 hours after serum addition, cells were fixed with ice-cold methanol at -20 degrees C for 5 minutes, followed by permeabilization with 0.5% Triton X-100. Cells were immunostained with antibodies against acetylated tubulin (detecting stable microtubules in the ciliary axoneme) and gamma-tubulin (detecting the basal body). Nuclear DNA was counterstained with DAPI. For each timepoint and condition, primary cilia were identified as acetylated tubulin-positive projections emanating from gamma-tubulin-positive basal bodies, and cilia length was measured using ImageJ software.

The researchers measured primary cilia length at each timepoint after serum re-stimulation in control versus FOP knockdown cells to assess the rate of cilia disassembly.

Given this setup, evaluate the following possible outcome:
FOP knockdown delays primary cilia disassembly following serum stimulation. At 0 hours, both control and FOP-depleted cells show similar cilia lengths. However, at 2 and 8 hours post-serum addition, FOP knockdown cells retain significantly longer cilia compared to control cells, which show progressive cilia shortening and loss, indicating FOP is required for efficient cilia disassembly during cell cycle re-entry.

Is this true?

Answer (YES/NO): NO